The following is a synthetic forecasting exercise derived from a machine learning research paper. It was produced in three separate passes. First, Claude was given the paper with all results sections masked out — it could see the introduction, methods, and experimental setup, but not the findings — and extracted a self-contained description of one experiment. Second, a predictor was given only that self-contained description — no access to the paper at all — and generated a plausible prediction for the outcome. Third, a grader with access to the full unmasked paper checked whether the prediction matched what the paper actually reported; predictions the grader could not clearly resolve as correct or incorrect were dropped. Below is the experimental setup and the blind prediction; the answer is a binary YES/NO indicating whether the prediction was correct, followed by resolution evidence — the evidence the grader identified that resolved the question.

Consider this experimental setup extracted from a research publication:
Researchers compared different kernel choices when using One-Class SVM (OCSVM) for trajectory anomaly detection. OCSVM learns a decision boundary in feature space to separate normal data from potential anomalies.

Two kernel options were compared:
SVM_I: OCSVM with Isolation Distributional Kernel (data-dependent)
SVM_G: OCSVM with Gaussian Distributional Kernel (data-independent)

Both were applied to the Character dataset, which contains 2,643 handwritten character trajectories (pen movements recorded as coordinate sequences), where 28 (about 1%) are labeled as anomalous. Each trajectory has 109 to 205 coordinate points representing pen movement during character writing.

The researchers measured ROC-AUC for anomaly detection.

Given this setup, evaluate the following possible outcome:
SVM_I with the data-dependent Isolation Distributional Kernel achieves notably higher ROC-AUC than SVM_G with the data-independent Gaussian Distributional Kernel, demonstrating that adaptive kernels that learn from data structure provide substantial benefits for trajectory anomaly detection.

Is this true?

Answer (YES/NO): NO